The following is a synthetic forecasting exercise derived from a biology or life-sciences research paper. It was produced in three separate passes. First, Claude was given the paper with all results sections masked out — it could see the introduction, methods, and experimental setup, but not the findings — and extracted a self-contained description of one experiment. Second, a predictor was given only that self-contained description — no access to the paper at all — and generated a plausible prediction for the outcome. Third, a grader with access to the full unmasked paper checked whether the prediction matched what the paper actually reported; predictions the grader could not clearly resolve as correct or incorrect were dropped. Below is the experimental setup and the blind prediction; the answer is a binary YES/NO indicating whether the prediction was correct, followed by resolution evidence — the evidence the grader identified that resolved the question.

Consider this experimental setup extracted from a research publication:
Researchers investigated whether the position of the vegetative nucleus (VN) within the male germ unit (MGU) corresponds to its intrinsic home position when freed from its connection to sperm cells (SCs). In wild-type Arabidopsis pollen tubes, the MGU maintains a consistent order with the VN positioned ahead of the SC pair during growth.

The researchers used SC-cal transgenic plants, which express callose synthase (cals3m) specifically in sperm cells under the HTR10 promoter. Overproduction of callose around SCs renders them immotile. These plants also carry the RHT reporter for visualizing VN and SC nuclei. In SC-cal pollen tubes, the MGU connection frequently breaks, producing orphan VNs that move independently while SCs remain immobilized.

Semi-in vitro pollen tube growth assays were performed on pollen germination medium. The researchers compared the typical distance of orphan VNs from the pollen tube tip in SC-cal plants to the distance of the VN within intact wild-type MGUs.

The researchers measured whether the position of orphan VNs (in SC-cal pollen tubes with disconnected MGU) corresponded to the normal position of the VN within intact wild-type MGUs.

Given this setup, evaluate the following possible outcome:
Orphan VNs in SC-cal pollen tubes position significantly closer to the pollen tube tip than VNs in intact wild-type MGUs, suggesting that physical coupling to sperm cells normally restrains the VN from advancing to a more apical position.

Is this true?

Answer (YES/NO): NO